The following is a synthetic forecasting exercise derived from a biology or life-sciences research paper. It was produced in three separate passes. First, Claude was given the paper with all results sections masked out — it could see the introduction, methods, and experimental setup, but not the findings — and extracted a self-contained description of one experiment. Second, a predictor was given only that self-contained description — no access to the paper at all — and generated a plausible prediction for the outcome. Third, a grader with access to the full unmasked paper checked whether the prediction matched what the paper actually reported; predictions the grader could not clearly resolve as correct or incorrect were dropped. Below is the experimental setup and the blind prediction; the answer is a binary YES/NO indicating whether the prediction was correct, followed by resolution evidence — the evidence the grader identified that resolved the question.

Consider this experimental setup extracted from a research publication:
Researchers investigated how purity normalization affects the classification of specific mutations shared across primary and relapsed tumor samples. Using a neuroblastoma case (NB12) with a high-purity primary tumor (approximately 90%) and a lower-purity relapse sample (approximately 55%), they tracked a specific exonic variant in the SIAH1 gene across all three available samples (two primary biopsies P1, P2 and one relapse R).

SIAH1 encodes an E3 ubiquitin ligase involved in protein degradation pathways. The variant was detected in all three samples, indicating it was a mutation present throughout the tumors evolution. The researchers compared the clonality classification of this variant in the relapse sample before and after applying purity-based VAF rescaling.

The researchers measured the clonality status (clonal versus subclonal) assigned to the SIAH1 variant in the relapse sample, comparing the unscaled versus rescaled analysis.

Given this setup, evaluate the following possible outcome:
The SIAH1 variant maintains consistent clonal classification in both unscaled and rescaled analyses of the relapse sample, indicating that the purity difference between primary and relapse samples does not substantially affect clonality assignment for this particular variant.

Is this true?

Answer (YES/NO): NO